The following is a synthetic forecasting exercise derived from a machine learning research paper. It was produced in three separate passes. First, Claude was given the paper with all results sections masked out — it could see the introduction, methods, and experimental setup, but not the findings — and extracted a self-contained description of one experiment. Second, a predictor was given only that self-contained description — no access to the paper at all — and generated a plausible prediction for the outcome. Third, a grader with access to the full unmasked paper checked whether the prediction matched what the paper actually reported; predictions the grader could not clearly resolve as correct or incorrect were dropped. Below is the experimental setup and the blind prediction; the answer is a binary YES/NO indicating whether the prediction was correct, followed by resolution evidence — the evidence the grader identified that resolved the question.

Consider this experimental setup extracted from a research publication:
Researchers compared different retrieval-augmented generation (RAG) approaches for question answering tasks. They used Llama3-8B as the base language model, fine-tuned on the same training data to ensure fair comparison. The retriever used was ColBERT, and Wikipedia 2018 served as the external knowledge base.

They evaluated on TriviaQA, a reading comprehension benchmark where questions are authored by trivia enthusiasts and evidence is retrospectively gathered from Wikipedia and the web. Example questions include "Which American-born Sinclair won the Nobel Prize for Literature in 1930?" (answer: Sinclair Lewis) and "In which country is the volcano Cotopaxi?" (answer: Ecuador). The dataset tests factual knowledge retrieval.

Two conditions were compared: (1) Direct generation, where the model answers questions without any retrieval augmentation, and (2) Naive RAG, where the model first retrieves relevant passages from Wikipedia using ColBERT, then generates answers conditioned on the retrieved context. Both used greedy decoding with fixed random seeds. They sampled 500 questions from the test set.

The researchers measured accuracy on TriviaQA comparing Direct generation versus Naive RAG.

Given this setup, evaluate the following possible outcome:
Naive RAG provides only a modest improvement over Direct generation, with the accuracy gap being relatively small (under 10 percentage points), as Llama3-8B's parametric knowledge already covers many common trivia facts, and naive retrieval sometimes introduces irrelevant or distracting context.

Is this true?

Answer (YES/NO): NO